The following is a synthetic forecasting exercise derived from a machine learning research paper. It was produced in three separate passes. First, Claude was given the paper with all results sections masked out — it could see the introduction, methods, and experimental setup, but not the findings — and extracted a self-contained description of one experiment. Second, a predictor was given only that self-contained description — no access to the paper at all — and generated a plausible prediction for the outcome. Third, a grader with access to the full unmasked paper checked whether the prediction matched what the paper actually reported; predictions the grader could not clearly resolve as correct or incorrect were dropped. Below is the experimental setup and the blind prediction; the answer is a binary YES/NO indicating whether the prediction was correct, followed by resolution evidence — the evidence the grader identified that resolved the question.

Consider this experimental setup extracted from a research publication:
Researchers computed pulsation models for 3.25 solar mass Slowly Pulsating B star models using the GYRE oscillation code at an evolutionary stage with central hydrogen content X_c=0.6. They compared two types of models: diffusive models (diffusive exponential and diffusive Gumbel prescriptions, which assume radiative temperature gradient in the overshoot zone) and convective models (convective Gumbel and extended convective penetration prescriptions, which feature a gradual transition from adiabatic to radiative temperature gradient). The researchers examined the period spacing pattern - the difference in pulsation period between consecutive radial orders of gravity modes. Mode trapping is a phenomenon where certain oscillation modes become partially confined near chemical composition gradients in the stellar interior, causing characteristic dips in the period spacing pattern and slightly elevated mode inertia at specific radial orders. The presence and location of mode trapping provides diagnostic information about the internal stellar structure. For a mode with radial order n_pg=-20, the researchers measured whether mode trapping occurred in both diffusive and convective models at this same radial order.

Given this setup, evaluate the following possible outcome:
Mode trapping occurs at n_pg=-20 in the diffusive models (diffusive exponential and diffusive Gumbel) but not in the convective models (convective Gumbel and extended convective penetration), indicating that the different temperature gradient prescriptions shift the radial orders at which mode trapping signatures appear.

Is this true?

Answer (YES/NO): NO